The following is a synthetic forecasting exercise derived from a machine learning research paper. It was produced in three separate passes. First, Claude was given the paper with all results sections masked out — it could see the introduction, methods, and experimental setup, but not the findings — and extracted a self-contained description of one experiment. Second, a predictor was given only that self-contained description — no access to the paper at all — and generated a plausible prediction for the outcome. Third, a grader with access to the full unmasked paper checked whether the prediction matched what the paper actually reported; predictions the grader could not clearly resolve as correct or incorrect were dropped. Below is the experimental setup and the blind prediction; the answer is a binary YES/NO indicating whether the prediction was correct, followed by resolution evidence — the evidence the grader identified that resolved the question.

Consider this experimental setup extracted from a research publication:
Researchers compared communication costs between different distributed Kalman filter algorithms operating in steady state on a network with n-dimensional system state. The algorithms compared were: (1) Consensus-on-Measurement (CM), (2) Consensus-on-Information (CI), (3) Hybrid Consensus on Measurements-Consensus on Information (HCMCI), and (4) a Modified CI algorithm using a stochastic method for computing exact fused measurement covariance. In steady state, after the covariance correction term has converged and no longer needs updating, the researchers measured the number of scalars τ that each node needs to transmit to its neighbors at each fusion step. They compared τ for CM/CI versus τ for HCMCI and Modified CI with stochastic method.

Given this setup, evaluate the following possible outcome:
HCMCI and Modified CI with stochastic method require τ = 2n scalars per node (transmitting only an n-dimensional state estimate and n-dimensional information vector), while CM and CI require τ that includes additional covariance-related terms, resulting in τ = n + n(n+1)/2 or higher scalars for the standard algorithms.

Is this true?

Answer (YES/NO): NO